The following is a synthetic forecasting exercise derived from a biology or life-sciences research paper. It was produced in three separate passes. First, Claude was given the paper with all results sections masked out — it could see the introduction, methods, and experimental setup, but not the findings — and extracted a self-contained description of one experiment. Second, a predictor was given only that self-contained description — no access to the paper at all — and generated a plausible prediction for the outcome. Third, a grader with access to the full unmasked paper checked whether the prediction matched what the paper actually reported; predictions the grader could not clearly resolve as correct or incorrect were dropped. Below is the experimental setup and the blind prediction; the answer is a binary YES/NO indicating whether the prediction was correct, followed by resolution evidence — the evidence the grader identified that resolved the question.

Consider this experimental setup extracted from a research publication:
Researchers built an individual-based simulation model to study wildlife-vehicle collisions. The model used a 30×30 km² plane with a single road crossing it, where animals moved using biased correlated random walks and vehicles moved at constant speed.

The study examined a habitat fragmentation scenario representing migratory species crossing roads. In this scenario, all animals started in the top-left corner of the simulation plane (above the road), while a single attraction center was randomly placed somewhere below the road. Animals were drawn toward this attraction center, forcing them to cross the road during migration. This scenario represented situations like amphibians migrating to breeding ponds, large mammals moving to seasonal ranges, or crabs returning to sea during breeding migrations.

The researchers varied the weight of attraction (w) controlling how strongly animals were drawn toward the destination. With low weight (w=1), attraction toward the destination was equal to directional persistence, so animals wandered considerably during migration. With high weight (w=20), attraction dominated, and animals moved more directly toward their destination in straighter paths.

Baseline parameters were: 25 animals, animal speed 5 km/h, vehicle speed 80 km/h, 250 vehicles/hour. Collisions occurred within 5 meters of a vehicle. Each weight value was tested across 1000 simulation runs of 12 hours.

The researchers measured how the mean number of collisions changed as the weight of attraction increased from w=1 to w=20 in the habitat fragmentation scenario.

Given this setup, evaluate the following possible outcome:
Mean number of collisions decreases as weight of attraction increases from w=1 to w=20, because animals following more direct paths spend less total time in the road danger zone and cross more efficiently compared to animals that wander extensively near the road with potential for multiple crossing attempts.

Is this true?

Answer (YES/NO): YES